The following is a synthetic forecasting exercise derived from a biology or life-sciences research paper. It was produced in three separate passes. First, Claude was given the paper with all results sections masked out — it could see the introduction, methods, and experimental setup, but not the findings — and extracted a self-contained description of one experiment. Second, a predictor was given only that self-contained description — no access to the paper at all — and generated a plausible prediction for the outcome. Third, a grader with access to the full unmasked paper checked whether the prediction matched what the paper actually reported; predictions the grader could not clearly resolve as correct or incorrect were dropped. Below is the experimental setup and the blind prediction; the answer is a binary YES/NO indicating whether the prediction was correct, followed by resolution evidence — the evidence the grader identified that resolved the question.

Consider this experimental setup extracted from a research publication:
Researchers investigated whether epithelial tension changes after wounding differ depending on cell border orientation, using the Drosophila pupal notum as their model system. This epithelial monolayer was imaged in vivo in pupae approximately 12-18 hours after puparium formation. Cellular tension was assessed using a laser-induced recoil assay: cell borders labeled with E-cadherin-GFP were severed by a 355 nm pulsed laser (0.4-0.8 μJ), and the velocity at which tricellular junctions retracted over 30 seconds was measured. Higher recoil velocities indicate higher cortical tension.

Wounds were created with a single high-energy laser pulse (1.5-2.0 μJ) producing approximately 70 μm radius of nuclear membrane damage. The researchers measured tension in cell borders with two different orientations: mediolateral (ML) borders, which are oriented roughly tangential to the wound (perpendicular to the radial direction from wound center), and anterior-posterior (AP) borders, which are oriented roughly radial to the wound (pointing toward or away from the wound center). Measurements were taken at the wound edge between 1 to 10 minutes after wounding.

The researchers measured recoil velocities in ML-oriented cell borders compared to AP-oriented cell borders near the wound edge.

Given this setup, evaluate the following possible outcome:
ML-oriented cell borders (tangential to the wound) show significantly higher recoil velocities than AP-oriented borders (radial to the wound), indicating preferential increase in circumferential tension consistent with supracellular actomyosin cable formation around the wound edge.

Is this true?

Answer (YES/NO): NO